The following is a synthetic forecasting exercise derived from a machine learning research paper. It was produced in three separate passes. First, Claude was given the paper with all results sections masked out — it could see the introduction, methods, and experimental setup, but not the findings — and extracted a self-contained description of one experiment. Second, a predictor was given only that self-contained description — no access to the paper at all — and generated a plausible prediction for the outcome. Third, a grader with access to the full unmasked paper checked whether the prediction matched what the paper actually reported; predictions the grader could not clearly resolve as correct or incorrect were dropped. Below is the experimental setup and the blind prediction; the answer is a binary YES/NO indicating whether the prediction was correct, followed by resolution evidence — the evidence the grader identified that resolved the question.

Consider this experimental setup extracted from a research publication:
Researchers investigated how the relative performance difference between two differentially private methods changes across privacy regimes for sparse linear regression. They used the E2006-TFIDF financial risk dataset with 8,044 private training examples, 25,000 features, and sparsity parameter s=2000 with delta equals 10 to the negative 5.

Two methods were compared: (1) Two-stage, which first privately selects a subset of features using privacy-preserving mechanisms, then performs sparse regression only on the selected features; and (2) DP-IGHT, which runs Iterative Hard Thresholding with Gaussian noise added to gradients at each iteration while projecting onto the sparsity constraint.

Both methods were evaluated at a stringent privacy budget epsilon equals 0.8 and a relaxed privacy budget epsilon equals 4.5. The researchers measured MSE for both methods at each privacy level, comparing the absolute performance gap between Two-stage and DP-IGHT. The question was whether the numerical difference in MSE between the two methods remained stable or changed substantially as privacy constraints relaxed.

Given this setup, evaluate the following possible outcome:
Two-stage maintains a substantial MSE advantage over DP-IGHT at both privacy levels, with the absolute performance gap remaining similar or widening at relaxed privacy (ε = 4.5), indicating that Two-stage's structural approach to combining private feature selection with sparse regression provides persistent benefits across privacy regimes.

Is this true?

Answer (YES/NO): NO